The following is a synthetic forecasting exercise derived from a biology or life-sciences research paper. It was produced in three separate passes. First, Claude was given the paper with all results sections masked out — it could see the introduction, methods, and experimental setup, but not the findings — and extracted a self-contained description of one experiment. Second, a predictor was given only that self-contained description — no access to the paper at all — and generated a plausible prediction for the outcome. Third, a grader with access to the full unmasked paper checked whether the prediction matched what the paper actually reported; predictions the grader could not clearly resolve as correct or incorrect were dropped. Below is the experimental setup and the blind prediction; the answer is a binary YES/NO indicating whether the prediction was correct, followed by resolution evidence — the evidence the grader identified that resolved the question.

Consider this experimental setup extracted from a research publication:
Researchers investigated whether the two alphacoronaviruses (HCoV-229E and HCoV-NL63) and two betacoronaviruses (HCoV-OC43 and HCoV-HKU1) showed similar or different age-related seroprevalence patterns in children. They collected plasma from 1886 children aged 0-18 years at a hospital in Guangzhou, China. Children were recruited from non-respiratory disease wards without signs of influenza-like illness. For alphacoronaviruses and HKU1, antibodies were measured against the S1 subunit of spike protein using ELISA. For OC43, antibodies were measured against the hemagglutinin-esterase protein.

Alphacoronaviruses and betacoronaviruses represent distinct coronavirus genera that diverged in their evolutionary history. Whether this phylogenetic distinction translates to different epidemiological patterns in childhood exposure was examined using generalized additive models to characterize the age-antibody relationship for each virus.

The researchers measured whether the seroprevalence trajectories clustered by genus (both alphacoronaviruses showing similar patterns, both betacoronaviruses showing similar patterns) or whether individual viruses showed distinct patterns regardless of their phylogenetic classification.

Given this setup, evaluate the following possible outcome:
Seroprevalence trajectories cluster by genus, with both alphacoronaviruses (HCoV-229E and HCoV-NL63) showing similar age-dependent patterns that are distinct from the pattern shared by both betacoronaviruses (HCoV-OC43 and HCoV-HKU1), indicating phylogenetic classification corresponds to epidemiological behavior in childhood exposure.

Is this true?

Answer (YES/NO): NO